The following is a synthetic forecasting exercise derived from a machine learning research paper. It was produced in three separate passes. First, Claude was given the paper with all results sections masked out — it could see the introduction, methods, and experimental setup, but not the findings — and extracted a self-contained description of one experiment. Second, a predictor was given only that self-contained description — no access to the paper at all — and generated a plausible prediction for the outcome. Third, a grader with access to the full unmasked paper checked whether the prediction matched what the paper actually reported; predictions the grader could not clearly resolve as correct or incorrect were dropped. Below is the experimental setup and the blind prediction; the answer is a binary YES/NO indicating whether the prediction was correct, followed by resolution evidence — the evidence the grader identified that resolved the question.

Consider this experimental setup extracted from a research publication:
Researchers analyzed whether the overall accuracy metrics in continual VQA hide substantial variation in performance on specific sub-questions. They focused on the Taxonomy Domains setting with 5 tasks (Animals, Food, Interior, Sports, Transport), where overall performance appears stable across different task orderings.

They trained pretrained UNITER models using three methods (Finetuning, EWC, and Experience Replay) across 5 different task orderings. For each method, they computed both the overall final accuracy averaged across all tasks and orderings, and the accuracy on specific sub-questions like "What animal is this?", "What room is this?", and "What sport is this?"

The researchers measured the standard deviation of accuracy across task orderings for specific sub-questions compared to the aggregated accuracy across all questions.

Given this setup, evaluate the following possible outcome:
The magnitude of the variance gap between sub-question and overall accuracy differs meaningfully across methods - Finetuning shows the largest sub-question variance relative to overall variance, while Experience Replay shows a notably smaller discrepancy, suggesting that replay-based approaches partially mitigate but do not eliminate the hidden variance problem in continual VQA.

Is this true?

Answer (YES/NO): NO